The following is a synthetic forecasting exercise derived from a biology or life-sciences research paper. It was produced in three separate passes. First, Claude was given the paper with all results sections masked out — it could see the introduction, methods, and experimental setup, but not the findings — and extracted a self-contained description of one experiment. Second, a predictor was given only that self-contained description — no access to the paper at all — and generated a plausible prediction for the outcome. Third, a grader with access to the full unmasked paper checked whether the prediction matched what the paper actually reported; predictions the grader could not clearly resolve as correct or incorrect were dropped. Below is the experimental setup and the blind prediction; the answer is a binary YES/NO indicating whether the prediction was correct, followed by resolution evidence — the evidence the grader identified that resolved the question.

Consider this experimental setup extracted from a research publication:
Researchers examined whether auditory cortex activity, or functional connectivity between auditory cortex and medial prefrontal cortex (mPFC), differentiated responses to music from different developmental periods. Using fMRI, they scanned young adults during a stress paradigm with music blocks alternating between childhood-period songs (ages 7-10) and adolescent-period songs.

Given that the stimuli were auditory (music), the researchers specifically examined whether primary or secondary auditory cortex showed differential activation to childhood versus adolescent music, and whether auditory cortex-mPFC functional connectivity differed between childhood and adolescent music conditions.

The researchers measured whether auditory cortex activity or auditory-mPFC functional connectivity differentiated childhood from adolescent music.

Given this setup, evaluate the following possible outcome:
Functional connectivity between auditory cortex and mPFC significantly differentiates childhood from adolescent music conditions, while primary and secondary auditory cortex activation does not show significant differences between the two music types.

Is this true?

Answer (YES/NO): NO